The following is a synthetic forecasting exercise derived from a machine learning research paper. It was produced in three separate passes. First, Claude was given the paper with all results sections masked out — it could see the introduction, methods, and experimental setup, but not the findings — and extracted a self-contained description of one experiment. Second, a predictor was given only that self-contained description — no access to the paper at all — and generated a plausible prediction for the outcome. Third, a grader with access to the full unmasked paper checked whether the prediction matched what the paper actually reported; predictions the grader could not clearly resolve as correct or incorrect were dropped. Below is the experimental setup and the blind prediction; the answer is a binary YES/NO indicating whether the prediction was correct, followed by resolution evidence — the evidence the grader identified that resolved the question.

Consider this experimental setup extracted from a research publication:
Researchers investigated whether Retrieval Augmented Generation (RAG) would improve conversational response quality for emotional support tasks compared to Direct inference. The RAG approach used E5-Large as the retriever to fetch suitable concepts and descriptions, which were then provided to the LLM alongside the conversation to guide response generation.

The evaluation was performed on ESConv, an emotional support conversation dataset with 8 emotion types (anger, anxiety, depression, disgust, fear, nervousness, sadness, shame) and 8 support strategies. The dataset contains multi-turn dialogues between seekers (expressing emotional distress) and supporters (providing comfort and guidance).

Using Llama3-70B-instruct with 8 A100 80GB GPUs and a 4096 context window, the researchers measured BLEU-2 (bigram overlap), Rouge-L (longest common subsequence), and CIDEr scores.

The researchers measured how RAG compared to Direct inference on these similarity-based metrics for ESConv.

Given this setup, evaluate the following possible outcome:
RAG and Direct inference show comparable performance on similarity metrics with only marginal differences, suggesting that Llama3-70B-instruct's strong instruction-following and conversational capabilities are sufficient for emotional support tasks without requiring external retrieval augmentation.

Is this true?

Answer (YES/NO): NO